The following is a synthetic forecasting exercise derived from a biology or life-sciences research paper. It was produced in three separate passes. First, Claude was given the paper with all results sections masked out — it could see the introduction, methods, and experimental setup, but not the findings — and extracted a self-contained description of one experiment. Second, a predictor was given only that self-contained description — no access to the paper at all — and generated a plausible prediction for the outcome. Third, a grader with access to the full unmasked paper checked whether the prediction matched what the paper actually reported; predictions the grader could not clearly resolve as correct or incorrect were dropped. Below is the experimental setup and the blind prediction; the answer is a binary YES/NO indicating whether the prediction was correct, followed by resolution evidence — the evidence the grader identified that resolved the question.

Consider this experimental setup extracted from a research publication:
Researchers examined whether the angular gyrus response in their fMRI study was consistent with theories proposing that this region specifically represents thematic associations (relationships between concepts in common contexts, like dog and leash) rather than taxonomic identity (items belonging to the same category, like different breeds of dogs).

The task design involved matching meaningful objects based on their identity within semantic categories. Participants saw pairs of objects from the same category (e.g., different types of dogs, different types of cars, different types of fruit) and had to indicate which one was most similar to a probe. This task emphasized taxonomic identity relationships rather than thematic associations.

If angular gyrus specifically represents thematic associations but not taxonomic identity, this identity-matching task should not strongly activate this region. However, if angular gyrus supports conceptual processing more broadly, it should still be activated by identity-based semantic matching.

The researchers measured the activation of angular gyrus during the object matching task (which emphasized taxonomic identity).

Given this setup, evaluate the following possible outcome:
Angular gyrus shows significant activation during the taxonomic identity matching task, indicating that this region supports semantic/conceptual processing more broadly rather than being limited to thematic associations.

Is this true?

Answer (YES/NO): YES